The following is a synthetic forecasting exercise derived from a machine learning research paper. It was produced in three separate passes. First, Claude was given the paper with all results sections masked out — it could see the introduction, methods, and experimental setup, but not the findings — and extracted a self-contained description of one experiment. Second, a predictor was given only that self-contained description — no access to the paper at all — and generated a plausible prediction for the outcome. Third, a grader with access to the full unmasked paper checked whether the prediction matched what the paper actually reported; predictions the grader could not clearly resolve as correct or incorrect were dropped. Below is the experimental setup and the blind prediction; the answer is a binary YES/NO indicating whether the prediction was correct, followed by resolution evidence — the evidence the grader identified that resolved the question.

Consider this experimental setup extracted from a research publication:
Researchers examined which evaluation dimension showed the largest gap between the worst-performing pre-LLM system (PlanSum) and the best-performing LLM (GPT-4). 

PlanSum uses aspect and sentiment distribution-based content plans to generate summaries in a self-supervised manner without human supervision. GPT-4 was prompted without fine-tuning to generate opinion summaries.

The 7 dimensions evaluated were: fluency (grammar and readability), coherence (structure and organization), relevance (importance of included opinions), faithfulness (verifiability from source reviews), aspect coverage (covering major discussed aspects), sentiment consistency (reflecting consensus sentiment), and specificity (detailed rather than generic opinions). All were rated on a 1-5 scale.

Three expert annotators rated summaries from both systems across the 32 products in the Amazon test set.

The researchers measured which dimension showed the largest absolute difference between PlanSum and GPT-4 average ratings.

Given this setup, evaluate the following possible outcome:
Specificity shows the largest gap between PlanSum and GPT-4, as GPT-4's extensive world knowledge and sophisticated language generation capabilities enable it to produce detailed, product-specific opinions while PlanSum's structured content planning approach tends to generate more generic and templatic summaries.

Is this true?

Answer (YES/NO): NO